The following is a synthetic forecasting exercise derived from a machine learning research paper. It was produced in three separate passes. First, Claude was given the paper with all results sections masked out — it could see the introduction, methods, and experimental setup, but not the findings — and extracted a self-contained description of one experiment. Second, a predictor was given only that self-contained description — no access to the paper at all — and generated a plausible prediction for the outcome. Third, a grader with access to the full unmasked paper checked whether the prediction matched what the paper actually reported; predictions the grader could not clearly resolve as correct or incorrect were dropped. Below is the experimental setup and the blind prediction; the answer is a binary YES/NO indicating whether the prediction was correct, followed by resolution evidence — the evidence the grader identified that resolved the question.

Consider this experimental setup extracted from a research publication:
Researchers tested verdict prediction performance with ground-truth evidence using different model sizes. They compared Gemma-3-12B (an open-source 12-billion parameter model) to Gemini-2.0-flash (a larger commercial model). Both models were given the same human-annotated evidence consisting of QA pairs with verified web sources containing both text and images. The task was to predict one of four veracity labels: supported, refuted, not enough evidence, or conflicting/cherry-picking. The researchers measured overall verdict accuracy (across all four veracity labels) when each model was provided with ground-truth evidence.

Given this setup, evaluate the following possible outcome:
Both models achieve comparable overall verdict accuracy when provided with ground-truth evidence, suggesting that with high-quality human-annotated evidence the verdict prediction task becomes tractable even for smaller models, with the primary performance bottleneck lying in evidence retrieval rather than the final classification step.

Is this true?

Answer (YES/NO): NO